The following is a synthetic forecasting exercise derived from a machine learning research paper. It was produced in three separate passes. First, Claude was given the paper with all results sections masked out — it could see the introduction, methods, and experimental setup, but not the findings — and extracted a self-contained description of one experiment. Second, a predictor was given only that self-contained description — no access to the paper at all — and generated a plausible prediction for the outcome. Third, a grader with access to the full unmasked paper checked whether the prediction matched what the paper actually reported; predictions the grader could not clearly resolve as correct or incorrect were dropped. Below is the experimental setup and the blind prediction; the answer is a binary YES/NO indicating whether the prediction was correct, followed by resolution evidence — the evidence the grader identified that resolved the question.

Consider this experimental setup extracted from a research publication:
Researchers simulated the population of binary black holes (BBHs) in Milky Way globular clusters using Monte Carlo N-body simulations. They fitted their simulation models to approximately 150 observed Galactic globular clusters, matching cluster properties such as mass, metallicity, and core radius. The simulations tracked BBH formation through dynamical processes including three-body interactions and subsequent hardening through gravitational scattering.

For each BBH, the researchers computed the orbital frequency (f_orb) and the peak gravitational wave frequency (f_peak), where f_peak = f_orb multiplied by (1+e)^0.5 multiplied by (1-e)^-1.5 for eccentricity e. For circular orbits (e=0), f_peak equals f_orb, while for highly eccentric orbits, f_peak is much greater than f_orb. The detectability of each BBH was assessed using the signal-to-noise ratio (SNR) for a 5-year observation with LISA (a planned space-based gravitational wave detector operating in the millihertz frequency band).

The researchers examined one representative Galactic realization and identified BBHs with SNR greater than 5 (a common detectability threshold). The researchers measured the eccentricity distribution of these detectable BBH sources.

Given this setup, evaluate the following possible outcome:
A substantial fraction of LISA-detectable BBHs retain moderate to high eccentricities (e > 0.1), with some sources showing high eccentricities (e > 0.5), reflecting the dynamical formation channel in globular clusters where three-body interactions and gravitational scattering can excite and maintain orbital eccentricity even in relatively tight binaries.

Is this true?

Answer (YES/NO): YES